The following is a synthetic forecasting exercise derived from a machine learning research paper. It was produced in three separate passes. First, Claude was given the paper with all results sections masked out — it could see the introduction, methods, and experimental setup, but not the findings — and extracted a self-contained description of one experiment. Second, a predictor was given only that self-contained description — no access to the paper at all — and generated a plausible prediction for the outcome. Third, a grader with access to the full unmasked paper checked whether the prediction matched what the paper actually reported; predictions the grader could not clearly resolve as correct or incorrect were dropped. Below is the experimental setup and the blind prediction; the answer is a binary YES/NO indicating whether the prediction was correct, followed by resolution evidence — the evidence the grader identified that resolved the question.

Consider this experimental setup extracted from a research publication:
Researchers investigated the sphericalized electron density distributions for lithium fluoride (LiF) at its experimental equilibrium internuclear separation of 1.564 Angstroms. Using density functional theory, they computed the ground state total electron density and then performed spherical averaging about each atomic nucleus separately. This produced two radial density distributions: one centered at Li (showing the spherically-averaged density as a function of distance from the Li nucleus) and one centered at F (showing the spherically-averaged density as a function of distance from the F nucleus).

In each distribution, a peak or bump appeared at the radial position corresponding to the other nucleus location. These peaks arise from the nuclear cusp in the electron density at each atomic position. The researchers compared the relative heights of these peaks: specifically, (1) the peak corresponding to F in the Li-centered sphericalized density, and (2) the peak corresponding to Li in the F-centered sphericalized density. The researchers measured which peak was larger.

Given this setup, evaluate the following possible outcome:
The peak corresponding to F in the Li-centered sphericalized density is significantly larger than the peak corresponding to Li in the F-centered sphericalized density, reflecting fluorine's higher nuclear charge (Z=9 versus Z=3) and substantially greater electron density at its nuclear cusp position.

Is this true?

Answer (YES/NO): YES